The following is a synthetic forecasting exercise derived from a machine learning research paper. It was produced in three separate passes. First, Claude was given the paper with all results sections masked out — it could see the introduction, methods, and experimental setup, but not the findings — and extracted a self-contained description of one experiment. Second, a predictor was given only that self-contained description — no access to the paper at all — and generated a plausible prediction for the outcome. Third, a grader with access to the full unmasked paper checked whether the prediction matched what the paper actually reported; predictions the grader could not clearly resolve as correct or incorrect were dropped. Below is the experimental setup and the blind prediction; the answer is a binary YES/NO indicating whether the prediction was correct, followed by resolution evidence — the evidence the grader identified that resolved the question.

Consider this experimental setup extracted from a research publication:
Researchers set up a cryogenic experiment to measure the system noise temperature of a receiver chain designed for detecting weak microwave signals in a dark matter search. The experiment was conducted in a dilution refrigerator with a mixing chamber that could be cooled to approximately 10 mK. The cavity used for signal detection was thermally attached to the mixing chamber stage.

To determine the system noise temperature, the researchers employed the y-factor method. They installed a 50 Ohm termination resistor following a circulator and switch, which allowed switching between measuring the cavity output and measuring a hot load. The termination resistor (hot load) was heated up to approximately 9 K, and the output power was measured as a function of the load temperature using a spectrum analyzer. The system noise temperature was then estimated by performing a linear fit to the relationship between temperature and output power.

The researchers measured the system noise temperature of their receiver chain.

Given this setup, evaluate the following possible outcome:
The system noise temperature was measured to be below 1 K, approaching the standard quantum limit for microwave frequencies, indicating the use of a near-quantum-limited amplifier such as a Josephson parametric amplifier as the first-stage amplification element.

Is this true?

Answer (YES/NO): NO